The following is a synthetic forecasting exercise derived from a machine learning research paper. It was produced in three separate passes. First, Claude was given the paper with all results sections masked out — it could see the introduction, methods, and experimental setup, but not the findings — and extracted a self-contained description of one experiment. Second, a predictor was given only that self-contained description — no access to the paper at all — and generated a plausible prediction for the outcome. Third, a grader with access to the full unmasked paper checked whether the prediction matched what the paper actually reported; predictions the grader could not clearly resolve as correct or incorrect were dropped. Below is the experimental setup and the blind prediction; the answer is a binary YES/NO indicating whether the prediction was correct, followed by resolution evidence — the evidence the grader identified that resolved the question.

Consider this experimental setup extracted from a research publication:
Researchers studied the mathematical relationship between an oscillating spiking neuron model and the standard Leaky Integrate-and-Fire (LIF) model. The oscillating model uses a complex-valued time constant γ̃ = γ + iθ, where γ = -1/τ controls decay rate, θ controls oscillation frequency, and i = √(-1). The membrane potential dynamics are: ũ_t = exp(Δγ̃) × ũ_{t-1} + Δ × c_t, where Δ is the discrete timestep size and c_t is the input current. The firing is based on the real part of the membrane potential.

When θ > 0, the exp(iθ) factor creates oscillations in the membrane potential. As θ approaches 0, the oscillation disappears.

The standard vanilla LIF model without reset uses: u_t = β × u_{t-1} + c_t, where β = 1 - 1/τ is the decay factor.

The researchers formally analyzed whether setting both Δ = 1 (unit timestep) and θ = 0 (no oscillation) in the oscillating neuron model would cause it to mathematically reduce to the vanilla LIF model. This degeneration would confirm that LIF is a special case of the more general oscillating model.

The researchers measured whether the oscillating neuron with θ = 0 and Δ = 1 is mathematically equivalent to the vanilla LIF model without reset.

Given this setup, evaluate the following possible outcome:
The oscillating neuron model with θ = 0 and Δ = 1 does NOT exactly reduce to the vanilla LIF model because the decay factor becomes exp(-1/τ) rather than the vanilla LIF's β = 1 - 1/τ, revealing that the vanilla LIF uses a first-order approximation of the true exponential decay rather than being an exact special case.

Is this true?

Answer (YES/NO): NO